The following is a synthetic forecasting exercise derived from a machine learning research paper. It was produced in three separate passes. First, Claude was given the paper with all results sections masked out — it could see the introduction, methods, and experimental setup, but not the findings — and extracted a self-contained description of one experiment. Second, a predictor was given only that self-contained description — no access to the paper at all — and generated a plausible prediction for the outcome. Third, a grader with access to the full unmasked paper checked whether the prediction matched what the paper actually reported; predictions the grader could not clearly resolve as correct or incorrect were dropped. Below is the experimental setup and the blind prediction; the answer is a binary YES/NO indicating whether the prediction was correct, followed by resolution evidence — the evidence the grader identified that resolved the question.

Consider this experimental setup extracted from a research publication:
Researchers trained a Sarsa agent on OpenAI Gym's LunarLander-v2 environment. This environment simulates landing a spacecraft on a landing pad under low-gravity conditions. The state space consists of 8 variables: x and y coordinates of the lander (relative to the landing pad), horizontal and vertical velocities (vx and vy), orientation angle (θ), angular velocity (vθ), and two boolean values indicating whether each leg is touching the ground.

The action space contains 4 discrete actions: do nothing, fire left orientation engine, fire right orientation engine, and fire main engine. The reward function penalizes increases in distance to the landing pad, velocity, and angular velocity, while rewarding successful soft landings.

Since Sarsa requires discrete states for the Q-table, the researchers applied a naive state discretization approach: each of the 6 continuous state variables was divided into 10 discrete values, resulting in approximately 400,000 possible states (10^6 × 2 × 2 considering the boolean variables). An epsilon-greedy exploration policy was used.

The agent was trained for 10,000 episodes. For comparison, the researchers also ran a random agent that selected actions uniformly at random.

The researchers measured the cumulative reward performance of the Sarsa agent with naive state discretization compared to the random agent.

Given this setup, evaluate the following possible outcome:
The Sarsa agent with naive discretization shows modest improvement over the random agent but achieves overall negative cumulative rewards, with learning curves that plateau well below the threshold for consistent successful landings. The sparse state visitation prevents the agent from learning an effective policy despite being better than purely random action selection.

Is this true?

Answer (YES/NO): YES